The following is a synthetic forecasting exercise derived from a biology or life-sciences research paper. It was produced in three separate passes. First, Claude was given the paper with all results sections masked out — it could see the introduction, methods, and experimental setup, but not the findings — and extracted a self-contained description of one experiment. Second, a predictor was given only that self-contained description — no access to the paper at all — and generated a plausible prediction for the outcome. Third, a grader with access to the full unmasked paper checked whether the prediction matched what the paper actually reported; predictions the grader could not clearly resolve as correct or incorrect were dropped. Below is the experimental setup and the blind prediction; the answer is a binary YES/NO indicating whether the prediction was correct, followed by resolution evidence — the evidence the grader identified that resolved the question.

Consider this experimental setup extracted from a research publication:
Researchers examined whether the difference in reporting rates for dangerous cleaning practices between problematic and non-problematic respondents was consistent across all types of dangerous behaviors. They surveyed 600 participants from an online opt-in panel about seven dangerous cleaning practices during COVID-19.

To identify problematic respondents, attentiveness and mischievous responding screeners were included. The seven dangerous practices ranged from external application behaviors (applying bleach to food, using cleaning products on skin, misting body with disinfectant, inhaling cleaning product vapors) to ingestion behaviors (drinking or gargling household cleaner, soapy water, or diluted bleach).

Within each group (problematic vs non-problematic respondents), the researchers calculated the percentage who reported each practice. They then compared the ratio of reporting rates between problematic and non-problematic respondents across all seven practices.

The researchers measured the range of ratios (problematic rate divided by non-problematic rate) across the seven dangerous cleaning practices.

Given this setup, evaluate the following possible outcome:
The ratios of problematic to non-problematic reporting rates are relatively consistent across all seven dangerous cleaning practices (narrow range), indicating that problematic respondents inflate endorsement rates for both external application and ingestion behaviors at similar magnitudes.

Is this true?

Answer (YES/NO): NO